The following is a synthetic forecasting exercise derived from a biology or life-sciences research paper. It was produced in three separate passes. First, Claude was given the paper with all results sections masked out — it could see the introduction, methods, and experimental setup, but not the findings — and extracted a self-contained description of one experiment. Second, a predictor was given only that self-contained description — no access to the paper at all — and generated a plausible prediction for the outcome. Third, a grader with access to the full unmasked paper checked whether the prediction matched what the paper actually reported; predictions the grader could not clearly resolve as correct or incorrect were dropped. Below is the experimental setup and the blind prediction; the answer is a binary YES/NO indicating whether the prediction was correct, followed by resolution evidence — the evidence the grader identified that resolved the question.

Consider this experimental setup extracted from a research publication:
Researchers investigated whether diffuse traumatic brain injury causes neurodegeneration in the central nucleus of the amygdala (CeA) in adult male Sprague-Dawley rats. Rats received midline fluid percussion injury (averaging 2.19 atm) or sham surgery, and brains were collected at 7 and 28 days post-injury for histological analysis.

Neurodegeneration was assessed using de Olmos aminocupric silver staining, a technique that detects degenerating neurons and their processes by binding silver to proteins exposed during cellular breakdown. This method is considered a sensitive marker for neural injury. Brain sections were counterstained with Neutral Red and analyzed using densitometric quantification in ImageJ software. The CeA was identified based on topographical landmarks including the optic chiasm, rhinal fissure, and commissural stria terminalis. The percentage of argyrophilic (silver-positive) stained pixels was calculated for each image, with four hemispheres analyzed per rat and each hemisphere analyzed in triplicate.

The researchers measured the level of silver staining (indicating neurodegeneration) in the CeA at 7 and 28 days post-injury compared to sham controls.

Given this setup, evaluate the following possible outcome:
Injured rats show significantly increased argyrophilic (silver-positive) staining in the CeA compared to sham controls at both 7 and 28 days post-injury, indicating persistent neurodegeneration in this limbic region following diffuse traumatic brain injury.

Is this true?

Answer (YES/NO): NO